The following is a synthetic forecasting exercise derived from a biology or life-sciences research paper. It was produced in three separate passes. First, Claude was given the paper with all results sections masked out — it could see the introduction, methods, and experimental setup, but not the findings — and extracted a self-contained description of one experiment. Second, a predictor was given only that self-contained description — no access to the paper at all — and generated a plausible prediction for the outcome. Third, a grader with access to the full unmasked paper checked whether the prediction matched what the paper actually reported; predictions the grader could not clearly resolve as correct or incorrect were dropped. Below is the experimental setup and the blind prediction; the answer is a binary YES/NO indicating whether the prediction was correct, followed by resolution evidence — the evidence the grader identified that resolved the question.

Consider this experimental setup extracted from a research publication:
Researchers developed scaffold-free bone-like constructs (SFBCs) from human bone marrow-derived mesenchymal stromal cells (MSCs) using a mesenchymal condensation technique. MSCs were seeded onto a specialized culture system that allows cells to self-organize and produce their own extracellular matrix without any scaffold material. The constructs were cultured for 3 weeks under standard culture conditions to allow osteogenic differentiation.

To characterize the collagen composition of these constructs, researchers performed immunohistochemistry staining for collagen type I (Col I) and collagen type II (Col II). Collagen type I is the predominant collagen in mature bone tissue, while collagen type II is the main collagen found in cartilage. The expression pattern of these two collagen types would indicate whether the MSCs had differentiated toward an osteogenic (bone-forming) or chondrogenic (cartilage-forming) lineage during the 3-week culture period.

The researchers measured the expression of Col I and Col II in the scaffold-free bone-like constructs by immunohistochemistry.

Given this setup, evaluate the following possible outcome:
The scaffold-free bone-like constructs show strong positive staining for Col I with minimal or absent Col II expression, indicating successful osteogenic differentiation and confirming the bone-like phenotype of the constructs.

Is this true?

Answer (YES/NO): YES